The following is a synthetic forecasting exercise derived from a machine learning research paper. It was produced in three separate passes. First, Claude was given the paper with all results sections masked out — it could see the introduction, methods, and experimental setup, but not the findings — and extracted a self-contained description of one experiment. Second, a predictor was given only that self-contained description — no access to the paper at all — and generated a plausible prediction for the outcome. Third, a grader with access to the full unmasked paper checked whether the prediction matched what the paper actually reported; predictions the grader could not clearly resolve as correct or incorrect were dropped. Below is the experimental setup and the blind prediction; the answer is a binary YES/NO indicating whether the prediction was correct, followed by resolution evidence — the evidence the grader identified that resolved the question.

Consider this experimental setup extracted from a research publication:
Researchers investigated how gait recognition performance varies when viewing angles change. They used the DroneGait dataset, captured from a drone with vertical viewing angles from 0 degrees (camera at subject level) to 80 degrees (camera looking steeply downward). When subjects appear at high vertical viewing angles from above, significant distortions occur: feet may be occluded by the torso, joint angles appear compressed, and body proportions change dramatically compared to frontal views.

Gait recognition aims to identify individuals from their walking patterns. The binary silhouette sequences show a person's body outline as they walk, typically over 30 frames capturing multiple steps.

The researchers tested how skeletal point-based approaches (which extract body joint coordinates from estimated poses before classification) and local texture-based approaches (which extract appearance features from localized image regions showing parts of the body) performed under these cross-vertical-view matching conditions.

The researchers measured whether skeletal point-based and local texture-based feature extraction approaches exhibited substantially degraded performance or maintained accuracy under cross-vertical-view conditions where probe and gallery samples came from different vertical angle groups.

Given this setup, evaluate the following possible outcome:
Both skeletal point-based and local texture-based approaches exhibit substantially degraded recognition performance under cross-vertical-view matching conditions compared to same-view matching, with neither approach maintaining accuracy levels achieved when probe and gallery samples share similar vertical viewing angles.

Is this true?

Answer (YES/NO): YES